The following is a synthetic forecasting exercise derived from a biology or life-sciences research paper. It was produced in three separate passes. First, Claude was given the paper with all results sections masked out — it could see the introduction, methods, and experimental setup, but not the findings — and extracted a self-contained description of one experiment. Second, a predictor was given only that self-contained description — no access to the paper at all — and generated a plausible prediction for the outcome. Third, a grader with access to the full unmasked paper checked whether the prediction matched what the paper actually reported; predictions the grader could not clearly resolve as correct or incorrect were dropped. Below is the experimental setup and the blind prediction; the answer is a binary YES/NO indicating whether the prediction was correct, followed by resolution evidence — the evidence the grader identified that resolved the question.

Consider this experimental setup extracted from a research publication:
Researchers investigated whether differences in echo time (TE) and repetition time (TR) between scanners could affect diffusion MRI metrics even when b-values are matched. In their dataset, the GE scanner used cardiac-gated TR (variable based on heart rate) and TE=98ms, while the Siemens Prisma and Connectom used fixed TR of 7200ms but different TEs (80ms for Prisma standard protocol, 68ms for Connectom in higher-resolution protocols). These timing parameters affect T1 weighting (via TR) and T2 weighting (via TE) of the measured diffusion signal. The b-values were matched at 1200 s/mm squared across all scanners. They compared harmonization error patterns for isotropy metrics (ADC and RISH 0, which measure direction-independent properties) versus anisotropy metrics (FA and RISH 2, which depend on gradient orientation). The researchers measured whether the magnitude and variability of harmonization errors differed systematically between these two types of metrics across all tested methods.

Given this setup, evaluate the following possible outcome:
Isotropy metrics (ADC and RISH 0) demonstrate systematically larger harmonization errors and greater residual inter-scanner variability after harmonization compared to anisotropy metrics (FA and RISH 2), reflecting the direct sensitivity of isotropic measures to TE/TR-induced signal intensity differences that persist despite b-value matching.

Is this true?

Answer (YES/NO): NO